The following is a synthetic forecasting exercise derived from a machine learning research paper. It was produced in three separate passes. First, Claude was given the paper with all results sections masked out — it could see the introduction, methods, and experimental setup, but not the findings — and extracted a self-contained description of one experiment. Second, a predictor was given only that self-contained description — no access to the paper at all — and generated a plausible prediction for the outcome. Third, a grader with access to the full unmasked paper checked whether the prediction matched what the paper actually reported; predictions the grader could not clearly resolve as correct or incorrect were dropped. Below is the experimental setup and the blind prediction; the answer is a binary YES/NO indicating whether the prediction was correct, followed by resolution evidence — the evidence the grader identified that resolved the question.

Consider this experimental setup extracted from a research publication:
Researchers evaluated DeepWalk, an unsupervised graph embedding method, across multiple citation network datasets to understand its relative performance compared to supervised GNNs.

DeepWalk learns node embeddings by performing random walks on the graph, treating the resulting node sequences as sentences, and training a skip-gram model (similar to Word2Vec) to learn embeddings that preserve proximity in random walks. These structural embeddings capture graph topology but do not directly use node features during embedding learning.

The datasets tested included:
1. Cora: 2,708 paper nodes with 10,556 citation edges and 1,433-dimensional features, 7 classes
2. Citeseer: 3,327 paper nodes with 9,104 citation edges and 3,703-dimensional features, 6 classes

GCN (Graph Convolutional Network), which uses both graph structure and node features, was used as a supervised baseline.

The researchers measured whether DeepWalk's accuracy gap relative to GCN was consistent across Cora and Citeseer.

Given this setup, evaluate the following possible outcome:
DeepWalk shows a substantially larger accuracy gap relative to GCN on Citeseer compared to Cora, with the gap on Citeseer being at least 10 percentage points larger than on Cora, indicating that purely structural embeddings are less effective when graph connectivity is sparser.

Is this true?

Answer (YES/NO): NO